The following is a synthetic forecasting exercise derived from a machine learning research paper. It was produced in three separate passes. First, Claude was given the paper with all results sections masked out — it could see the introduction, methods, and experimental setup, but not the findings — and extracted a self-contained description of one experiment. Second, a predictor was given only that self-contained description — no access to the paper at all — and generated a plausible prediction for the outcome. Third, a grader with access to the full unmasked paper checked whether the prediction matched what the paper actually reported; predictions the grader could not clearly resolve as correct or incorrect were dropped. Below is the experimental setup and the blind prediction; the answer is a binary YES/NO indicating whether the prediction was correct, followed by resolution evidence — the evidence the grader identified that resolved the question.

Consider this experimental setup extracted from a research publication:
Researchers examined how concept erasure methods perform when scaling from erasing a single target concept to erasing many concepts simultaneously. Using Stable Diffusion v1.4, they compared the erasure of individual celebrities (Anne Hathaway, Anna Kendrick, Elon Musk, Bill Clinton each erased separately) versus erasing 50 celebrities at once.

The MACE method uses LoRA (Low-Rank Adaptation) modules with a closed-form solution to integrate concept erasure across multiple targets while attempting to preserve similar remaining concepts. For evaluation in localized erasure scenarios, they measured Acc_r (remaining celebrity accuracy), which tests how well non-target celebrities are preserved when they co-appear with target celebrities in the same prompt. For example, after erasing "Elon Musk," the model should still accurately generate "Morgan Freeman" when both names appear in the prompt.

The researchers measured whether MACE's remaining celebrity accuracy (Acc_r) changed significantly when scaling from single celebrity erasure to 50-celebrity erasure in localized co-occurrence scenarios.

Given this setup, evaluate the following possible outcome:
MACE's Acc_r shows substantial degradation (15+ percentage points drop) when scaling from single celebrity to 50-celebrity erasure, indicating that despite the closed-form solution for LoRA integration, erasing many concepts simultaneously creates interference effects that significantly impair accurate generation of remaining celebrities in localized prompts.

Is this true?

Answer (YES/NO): NO